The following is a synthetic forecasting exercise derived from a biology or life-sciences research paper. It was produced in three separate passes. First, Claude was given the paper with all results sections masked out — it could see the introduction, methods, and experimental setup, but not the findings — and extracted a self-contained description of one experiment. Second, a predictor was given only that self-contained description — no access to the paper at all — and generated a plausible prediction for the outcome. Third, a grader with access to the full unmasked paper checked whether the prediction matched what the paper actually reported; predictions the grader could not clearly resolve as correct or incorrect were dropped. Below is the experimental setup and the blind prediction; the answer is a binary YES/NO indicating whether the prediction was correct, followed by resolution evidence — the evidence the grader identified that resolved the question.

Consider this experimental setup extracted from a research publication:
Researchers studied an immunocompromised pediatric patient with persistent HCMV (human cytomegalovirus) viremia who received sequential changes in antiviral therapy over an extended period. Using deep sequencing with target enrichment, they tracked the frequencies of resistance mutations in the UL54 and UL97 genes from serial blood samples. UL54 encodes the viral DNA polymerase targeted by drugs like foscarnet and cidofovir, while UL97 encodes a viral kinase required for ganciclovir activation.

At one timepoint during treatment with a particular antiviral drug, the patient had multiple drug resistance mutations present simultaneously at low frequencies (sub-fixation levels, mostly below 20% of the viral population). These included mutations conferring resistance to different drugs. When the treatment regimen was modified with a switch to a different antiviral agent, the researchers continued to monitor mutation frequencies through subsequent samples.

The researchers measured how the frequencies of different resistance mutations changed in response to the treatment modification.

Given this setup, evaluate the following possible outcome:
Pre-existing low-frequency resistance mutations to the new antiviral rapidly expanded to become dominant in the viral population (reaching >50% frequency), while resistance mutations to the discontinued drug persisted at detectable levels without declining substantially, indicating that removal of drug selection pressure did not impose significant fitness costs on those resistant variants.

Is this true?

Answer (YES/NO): NO